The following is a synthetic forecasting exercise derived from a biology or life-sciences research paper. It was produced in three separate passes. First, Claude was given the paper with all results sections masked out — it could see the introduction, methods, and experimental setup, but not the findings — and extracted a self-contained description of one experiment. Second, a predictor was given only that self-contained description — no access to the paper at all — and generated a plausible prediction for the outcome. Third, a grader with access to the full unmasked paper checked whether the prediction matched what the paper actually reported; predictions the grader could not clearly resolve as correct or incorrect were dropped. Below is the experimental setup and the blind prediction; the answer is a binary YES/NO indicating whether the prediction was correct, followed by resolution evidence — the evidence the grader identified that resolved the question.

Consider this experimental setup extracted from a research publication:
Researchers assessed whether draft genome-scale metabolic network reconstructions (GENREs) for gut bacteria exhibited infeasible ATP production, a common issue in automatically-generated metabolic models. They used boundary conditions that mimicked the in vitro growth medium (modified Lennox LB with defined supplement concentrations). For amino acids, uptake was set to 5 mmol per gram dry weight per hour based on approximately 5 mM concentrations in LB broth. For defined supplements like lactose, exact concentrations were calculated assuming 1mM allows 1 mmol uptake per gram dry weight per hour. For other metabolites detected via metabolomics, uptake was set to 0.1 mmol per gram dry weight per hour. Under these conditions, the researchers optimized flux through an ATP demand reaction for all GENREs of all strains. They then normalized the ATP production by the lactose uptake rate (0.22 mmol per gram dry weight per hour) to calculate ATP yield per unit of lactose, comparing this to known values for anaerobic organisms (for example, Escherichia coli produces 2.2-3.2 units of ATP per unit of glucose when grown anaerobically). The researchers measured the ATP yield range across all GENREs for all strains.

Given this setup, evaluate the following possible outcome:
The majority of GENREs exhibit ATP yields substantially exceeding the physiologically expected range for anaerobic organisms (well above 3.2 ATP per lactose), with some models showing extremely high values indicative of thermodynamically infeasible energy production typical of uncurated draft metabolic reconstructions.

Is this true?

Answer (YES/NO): NO